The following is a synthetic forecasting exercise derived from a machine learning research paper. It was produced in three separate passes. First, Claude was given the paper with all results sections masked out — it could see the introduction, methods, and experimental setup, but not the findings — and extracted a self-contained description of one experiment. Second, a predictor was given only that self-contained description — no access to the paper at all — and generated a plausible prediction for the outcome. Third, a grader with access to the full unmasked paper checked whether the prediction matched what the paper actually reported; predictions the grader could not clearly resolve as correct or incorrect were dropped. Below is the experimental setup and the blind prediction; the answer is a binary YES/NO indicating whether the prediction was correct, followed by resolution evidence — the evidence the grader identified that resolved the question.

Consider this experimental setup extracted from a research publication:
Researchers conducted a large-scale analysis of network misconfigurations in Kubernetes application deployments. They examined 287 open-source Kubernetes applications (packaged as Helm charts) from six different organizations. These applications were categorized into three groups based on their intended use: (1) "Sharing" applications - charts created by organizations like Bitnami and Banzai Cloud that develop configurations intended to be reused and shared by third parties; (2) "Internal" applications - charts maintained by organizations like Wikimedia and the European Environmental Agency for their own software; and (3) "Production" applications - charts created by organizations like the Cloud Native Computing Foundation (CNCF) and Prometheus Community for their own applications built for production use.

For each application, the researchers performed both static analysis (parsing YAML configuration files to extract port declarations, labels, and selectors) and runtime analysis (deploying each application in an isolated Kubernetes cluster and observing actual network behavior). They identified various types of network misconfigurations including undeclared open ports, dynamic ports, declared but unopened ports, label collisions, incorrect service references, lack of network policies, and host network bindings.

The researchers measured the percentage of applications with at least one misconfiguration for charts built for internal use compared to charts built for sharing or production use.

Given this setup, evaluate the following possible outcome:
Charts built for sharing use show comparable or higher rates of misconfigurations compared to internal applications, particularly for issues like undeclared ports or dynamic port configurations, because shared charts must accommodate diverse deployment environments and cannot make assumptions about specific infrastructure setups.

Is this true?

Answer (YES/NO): YES